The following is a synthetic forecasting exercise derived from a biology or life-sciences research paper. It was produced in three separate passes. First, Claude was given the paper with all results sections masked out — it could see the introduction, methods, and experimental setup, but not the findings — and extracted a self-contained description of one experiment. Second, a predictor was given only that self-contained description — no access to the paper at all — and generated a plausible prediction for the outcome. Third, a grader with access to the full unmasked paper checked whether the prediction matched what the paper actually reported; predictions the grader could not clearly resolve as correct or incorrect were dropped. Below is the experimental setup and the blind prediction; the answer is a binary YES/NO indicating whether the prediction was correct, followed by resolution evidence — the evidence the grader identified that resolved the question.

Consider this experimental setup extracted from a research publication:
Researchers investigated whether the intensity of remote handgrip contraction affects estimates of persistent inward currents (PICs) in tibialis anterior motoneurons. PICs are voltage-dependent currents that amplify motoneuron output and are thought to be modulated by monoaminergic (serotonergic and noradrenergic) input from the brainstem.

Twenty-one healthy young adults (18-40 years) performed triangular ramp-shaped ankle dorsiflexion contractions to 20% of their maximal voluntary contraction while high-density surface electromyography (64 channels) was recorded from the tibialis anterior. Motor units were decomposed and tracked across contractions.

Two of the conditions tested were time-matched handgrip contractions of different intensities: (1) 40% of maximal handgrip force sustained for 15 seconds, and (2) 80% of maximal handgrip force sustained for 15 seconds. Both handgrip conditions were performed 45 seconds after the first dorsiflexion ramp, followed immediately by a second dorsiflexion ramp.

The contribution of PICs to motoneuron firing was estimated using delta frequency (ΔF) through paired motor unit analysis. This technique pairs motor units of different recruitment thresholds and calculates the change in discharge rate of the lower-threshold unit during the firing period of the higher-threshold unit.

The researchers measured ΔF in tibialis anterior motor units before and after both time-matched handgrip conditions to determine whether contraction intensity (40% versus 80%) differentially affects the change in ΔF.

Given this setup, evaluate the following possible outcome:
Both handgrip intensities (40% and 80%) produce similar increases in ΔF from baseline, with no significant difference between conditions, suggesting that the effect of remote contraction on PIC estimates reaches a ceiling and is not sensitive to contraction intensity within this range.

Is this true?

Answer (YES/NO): NO